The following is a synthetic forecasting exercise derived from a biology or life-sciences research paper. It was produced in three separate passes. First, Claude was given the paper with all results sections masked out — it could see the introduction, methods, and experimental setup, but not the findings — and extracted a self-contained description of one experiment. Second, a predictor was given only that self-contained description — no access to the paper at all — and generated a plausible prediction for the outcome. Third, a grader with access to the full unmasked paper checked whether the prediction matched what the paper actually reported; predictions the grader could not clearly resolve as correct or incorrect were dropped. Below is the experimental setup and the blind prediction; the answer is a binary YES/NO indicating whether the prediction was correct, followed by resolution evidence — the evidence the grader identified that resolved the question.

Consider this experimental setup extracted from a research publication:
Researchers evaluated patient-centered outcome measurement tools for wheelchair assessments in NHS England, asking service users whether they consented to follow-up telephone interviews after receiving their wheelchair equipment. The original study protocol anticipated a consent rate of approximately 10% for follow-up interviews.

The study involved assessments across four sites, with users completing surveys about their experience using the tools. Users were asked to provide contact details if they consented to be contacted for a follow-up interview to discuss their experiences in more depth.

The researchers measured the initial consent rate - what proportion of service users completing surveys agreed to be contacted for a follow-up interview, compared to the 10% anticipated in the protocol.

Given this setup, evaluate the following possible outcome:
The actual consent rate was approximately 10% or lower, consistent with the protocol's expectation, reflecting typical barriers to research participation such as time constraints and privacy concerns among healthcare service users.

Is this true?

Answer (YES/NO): NO